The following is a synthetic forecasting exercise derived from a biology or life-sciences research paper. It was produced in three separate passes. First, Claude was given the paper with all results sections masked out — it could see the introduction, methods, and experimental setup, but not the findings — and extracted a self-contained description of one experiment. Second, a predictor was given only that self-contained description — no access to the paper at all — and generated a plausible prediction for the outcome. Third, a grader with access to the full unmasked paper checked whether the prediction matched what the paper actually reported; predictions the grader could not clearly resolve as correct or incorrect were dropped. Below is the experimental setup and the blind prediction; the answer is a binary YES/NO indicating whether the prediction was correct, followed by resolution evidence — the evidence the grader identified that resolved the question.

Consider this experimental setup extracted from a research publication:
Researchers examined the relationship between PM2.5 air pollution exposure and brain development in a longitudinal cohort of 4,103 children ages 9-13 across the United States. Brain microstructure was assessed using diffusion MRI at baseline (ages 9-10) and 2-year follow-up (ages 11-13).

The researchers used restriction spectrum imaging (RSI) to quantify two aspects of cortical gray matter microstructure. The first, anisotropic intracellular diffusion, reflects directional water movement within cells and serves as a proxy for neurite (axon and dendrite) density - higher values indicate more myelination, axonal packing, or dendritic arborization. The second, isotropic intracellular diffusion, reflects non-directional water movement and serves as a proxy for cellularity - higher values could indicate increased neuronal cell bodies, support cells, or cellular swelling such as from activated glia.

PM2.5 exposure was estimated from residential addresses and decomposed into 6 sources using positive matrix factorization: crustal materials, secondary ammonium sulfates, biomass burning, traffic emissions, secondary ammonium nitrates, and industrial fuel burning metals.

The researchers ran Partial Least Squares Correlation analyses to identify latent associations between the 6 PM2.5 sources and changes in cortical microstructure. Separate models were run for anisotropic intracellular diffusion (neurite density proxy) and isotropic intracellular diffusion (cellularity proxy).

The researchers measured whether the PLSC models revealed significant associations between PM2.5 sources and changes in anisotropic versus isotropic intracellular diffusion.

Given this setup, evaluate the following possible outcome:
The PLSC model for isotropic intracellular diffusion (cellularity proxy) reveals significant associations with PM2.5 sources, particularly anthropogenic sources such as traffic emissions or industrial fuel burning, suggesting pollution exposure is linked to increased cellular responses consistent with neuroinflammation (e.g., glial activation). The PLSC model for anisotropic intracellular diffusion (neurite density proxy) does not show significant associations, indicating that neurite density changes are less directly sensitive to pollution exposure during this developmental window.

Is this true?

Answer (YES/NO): NO